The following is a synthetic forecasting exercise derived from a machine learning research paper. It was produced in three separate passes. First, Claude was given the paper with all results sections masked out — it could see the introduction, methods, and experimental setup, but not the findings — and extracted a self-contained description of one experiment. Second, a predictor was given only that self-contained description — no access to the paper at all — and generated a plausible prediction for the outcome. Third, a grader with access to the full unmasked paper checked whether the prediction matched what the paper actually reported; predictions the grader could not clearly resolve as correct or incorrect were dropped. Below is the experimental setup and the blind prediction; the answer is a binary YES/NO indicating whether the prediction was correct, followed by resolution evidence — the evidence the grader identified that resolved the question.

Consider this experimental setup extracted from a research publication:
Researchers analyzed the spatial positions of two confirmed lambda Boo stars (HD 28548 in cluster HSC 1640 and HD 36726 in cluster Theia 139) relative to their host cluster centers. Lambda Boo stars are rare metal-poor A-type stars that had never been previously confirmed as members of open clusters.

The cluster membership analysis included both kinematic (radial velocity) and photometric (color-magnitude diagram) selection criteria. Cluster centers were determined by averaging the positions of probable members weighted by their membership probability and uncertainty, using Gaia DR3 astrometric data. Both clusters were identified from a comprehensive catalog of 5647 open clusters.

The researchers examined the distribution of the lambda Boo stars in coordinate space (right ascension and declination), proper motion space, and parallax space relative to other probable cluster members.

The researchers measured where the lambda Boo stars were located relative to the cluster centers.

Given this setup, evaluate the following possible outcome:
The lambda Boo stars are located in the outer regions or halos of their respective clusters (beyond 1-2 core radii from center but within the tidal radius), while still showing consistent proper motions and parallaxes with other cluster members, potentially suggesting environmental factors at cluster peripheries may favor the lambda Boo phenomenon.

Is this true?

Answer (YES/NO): YES